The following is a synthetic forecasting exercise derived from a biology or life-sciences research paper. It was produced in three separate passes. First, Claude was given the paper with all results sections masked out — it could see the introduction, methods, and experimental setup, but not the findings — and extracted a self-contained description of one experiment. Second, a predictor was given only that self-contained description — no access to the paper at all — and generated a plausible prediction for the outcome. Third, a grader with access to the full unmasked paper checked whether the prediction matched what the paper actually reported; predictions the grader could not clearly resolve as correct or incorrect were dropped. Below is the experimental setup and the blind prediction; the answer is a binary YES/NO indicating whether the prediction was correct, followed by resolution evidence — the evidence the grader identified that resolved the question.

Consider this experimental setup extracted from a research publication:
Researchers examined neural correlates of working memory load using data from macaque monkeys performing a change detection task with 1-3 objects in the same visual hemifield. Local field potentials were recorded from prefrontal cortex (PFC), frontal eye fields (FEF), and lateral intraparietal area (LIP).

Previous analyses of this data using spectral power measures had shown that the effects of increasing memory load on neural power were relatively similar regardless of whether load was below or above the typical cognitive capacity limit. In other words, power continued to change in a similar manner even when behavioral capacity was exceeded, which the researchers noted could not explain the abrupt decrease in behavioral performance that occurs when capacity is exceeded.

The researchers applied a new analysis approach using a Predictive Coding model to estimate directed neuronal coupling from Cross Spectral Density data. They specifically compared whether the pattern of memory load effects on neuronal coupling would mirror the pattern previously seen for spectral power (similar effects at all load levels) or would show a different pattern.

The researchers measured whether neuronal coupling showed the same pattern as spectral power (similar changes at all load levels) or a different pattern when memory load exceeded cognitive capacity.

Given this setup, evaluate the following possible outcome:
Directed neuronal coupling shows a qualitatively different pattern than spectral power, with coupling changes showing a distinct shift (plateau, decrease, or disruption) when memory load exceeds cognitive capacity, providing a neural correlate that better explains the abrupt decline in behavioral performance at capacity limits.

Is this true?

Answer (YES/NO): YES